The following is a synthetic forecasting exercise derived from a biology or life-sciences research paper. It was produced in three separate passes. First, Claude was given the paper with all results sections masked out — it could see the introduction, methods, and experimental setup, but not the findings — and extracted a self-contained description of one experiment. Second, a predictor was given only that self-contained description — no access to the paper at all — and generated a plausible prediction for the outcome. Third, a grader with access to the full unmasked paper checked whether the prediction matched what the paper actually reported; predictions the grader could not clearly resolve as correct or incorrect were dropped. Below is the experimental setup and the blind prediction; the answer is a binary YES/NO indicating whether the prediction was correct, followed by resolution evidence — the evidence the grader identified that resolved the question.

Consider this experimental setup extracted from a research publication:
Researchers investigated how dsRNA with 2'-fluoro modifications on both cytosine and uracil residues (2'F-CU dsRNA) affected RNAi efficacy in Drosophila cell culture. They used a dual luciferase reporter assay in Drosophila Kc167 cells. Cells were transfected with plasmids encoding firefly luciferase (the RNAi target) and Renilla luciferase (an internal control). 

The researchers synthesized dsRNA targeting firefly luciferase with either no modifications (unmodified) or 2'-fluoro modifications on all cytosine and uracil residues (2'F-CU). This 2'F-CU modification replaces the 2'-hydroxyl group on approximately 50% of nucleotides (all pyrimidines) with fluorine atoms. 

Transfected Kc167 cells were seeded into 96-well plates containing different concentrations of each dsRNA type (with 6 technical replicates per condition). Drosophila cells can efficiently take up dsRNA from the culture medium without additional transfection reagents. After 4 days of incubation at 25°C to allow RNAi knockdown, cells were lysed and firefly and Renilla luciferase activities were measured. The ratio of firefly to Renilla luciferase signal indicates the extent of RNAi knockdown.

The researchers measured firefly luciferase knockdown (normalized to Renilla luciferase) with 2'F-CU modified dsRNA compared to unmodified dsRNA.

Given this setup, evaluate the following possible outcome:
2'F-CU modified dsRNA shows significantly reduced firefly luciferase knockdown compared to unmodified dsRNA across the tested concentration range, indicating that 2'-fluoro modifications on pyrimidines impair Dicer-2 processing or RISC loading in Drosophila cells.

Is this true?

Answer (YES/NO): NO